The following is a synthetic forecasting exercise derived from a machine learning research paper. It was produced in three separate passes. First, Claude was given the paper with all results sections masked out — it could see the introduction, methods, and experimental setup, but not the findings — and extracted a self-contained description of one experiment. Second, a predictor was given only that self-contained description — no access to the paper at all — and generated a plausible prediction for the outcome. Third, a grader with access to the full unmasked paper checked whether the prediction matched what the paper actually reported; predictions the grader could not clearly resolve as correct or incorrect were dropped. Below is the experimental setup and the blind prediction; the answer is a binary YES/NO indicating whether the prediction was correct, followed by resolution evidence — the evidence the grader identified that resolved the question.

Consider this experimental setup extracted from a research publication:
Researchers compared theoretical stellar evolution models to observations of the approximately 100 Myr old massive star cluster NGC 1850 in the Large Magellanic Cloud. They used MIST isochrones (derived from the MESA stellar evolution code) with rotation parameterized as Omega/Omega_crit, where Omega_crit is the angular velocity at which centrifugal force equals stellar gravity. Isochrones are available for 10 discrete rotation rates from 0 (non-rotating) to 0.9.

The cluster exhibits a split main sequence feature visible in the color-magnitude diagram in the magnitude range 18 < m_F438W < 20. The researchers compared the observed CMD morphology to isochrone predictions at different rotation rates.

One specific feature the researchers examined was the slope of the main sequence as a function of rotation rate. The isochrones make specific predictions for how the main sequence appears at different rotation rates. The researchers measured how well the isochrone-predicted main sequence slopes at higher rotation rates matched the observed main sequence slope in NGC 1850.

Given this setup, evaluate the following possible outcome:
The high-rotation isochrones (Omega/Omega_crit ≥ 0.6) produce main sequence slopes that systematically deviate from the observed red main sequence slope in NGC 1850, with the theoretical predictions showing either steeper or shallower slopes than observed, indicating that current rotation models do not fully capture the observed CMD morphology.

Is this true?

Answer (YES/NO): YES